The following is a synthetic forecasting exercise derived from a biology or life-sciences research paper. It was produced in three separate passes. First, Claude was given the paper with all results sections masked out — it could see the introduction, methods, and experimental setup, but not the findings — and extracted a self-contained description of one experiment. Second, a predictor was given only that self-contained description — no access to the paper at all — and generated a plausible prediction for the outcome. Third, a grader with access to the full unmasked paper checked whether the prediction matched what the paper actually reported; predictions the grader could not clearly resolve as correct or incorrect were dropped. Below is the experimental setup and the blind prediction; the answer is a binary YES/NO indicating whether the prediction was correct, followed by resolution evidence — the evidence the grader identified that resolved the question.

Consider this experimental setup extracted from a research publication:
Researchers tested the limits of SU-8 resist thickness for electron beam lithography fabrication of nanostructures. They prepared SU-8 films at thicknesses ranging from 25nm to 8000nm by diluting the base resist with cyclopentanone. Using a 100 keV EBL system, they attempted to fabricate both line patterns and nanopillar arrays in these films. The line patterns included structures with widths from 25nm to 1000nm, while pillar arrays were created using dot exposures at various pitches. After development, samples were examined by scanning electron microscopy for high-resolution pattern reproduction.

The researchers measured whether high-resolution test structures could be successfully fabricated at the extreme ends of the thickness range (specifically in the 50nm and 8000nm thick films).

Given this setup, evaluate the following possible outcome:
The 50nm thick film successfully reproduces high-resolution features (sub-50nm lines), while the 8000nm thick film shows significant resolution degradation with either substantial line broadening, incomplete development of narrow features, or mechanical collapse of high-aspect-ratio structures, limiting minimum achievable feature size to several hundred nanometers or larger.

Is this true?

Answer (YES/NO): NO